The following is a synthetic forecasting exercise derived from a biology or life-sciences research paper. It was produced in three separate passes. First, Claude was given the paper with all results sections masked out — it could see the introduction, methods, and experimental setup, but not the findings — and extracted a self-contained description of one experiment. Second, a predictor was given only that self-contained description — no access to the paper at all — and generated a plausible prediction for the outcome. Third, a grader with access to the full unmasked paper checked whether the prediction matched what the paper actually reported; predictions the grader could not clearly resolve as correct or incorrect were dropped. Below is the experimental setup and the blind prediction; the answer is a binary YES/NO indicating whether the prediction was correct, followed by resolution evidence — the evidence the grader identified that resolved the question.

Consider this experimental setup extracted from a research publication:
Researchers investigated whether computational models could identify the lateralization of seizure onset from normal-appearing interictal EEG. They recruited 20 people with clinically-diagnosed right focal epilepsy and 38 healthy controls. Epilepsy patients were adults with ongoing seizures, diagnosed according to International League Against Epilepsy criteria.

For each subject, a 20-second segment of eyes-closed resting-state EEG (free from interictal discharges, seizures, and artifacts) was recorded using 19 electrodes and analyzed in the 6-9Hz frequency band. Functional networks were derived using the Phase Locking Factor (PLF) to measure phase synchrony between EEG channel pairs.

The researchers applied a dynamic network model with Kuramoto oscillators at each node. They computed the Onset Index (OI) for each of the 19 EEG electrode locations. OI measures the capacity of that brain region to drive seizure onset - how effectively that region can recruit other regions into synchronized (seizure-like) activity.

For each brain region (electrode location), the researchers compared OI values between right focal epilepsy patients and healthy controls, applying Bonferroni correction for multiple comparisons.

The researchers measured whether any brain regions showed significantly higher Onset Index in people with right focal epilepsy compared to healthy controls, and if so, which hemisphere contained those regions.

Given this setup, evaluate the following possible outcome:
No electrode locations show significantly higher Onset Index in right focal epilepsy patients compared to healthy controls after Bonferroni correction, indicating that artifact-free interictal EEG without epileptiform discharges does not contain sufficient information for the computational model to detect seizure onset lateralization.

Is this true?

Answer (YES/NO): NO